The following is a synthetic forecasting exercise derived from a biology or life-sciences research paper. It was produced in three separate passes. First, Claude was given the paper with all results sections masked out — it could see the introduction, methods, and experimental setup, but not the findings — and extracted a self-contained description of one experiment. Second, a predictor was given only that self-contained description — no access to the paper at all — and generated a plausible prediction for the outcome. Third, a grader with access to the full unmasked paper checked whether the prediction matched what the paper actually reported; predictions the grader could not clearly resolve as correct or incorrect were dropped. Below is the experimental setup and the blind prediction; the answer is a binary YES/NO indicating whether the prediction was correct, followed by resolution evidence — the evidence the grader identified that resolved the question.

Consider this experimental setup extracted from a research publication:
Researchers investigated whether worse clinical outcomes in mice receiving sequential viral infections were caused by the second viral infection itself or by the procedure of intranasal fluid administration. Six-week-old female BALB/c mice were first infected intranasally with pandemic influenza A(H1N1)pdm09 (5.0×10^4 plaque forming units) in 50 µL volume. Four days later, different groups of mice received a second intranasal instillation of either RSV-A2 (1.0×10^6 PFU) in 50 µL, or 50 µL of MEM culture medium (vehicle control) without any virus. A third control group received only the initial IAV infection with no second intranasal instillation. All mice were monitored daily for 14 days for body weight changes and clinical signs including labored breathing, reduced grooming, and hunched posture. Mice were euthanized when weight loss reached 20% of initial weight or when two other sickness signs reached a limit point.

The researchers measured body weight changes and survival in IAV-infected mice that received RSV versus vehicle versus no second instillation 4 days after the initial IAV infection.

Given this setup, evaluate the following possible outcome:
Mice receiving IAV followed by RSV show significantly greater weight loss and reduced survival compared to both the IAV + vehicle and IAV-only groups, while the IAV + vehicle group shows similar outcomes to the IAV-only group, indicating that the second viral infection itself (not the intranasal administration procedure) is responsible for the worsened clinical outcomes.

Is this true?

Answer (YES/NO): NO